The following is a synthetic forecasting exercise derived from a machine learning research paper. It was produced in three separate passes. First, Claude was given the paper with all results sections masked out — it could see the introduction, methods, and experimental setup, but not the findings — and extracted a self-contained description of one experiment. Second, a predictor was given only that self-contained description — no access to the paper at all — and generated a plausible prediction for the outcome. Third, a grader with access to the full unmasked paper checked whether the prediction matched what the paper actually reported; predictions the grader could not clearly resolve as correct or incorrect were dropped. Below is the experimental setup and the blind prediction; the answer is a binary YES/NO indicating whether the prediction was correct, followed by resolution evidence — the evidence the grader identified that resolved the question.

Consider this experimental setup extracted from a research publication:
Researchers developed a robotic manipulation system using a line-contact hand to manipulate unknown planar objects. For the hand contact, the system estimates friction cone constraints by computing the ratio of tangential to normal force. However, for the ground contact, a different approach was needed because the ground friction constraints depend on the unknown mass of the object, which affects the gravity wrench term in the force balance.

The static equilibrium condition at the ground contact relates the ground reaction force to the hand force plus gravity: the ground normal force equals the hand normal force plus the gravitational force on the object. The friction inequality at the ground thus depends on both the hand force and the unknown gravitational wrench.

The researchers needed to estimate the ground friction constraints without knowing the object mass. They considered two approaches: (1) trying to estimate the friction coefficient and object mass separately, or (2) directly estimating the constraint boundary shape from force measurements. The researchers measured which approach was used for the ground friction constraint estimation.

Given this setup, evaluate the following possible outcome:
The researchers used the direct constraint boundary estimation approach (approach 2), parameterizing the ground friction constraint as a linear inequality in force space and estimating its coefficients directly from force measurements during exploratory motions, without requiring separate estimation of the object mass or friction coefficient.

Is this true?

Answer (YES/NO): YES